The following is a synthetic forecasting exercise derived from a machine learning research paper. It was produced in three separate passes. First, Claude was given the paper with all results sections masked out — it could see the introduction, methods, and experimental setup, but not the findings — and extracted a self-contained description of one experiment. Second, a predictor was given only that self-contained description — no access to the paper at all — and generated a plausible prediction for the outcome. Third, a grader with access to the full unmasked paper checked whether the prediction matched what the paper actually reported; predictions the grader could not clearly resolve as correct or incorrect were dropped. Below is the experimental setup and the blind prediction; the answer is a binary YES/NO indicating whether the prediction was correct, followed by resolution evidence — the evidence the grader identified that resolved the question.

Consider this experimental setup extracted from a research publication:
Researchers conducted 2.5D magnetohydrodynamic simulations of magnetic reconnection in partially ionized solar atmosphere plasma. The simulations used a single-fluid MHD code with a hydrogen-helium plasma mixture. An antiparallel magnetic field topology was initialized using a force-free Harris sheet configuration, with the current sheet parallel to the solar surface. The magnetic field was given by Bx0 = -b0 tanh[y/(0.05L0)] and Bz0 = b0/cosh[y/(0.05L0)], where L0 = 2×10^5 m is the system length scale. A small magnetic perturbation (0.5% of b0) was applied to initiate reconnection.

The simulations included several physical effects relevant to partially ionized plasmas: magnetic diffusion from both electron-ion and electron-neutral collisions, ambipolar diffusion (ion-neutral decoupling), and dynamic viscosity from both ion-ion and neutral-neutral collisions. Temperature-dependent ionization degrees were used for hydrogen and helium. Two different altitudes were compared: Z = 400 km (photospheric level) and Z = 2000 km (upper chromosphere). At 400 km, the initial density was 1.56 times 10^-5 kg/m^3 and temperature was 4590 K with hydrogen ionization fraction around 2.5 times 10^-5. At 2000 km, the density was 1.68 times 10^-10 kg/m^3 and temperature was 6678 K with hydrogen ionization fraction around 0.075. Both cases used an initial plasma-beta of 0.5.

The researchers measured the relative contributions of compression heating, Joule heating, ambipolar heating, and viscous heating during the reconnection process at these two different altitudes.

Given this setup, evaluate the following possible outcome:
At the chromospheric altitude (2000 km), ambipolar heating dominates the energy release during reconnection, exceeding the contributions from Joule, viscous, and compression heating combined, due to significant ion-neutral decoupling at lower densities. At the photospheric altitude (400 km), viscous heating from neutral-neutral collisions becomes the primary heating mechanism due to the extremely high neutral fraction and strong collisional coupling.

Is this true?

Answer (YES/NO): NO